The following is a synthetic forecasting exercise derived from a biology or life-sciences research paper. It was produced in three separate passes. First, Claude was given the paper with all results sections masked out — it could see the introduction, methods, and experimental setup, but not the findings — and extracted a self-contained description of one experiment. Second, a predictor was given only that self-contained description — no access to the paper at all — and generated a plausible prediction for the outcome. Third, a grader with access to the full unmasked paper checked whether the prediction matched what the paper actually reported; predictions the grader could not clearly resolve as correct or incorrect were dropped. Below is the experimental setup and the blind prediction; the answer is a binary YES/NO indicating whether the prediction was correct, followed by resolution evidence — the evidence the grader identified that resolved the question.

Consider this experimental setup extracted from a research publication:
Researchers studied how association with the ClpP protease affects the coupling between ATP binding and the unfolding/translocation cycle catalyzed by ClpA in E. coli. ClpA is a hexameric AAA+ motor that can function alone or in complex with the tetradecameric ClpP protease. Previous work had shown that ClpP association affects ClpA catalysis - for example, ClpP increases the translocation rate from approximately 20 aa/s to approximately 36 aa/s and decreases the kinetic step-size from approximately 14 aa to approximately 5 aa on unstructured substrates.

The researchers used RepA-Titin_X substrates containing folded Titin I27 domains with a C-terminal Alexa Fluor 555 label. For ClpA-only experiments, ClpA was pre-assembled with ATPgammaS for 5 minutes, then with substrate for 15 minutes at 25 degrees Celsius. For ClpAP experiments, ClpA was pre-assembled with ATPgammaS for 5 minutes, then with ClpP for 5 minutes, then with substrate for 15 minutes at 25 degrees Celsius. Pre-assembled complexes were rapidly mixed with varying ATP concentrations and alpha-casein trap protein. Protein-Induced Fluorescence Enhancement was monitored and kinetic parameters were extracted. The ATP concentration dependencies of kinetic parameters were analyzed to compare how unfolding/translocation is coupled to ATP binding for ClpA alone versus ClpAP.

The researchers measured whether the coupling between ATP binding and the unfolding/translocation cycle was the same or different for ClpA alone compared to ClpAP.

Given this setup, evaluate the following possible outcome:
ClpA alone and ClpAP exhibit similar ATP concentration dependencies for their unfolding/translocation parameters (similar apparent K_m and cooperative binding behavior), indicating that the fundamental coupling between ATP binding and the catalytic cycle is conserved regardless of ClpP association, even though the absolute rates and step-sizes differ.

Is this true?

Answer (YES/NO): NO